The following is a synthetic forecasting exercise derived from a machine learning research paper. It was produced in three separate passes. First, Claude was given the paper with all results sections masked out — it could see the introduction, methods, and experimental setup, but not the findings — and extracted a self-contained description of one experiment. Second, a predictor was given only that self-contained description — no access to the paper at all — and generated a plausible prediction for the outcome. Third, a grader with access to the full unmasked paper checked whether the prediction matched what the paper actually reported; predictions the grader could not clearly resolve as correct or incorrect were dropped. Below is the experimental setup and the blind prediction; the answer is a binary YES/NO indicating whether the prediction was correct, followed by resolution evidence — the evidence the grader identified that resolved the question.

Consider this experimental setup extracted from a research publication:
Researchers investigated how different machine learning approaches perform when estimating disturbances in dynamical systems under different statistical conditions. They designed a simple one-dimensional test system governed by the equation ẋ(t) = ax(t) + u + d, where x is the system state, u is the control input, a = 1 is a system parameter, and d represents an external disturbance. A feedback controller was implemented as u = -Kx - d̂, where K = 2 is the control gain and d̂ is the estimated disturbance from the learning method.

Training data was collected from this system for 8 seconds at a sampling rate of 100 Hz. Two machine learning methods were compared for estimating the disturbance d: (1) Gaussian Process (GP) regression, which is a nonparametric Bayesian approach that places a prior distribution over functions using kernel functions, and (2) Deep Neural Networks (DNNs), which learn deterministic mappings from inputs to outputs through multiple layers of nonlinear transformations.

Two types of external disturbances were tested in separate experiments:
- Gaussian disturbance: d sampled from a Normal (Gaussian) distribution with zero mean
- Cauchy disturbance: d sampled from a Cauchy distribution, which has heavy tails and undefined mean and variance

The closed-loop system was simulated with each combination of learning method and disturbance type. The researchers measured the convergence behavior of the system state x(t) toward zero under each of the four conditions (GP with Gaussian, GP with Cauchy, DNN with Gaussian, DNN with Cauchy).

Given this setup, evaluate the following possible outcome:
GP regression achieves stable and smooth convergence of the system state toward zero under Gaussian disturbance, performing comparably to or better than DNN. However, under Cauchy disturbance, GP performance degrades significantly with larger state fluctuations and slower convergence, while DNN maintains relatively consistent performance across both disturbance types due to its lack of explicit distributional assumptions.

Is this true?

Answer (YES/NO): NO